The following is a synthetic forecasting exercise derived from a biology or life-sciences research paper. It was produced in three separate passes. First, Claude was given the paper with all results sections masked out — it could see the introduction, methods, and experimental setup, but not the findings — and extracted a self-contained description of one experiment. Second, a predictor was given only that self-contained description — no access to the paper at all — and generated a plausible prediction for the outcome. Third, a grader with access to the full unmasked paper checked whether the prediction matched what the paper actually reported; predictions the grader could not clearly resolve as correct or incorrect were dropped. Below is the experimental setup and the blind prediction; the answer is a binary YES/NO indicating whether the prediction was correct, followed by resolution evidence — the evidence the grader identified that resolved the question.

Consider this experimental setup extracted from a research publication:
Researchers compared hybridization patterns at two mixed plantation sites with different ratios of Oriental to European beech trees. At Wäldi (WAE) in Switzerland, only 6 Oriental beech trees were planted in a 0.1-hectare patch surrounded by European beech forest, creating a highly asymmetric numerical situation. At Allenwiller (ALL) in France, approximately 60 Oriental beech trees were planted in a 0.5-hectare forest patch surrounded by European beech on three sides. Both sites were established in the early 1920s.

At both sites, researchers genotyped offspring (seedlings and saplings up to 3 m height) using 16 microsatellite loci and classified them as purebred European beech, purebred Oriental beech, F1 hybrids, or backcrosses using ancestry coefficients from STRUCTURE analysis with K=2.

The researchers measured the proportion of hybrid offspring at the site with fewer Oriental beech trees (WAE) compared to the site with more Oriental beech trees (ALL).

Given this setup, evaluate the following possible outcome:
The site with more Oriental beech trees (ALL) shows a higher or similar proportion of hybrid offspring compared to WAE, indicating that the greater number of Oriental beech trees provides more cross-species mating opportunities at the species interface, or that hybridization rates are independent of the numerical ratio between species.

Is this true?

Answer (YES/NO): NO